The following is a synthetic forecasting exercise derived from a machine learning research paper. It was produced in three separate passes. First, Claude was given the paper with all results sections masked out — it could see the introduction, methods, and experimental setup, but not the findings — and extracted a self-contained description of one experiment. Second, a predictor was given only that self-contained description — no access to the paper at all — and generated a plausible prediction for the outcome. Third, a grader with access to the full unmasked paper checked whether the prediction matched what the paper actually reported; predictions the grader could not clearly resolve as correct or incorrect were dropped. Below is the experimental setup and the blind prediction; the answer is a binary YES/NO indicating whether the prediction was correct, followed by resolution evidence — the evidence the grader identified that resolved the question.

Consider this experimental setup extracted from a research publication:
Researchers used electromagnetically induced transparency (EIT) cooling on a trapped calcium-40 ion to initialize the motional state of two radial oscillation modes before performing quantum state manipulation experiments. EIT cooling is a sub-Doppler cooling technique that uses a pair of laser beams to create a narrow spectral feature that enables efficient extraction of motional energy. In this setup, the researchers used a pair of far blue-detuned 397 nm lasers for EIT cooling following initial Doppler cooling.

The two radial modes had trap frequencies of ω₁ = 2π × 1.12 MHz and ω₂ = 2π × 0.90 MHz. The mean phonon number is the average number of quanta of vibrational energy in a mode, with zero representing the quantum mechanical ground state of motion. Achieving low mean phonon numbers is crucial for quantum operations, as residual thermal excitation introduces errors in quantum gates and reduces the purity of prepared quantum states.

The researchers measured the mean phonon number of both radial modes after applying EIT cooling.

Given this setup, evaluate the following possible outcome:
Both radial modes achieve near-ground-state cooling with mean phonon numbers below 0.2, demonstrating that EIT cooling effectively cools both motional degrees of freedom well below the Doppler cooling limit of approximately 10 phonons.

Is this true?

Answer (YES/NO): YES